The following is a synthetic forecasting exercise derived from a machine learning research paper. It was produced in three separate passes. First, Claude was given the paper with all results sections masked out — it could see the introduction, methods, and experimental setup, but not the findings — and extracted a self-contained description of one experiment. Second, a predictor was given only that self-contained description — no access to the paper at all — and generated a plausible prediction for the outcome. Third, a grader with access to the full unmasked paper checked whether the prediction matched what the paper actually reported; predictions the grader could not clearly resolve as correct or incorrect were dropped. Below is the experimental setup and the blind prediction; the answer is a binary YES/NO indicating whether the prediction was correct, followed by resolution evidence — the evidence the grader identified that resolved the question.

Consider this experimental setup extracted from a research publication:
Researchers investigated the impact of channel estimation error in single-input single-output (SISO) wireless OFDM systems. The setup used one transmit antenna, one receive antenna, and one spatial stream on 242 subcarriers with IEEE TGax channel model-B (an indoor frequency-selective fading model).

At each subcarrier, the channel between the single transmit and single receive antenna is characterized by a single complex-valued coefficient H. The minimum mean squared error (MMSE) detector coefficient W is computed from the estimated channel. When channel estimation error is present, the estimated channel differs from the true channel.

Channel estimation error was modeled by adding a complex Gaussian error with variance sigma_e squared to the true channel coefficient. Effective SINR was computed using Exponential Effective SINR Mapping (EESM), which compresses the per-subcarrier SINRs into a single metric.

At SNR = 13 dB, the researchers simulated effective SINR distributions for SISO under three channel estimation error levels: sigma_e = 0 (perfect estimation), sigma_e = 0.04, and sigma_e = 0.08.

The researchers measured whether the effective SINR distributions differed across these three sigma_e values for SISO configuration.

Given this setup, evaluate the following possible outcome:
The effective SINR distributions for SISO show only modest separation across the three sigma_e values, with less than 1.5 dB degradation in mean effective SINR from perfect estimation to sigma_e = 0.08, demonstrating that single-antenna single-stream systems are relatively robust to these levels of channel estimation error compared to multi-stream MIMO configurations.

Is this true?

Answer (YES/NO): NO